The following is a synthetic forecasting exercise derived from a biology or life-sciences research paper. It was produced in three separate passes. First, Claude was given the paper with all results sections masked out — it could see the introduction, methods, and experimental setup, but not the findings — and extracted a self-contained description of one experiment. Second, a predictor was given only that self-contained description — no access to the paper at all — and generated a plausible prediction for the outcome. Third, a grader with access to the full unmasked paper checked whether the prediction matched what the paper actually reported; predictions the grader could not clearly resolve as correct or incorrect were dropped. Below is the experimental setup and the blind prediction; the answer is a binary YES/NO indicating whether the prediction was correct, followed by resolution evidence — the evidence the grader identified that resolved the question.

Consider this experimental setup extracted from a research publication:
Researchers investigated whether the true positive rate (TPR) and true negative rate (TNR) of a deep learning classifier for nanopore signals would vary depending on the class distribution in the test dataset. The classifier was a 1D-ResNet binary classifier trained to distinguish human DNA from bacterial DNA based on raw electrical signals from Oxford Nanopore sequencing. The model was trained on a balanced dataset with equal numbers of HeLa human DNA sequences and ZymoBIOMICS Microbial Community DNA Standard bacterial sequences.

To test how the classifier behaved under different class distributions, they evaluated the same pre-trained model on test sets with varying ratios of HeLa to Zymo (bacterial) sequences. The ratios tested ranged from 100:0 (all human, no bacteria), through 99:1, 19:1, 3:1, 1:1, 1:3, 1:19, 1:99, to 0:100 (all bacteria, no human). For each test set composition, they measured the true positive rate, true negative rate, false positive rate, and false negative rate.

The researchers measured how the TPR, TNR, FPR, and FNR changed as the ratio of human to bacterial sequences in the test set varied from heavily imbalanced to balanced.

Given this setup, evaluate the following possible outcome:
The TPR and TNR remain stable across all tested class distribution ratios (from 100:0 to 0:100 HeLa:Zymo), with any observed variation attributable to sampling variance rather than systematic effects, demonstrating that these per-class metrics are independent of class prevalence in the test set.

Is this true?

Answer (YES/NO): YES